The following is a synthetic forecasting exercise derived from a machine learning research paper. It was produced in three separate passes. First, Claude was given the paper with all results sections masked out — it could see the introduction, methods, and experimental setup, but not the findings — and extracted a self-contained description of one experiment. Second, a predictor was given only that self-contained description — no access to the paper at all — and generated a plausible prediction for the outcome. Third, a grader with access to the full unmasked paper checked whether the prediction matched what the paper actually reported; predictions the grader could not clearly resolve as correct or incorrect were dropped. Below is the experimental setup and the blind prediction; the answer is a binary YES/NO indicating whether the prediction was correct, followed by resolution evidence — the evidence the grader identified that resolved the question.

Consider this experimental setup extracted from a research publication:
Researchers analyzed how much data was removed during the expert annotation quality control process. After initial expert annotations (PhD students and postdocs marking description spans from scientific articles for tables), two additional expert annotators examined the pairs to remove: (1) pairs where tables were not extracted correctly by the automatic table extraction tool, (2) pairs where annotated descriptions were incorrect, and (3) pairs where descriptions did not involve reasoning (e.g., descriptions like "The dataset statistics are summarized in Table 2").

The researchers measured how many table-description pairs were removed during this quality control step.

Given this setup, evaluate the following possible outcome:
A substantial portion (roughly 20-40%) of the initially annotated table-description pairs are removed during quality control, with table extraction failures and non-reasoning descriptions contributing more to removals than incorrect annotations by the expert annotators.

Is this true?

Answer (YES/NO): NO